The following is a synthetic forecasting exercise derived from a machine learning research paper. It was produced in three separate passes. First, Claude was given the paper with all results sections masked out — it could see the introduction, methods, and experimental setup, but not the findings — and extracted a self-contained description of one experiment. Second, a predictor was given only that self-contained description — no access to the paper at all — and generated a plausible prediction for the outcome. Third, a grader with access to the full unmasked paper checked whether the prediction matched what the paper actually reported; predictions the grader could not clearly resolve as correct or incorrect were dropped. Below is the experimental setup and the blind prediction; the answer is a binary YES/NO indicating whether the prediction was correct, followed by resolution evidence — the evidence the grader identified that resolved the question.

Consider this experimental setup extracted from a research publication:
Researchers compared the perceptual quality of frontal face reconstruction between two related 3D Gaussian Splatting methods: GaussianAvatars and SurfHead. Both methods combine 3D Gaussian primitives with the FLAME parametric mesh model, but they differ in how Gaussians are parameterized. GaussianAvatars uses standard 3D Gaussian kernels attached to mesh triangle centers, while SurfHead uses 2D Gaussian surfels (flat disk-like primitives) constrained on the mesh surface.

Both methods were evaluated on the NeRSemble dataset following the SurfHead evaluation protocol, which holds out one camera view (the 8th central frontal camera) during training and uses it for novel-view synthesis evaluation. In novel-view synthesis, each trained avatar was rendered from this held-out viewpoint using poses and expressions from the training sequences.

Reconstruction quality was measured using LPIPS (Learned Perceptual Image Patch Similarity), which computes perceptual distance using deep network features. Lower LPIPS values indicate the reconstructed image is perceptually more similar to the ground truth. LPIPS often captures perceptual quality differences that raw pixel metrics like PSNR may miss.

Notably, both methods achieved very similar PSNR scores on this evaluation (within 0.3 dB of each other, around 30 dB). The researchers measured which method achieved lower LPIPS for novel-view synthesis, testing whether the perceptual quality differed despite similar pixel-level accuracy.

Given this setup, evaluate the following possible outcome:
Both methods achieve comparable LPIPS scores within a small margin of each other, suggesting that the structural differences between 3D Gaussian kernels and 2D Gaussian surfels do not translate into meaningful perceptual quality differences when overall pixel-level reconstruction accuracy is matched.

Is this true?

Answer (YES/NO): NO